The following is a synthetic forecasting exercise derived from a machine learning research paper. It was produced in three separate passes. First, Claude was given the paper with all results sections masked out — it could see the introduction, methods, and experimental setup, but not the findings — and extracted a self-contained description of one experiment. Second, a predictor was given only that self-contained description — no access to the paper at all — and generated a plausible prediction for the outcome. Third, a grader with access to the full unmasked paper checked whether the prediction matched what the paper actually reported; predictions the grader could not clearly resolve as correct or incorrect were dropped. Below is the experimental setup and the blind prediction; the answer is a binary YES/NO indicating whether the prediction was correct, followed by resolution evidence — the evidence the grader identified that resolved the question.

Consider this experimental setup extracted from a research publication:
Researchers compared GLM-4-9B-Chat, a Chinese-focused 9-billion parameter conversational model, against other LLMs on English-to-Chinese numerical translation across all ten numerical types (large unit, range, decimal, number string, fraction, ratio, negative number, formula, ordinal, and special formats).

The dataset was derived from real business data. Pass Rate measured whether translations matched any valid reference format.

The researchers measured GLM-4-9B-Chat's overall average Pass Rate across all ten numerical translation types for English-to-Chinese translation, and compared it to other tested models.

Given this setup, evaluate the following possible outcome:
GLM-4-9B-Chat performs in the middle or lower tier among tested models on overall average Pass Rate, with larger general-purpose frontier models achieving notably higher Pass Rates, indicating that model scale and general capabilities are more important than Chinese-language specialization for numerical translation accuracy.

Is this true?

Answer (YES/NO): NO